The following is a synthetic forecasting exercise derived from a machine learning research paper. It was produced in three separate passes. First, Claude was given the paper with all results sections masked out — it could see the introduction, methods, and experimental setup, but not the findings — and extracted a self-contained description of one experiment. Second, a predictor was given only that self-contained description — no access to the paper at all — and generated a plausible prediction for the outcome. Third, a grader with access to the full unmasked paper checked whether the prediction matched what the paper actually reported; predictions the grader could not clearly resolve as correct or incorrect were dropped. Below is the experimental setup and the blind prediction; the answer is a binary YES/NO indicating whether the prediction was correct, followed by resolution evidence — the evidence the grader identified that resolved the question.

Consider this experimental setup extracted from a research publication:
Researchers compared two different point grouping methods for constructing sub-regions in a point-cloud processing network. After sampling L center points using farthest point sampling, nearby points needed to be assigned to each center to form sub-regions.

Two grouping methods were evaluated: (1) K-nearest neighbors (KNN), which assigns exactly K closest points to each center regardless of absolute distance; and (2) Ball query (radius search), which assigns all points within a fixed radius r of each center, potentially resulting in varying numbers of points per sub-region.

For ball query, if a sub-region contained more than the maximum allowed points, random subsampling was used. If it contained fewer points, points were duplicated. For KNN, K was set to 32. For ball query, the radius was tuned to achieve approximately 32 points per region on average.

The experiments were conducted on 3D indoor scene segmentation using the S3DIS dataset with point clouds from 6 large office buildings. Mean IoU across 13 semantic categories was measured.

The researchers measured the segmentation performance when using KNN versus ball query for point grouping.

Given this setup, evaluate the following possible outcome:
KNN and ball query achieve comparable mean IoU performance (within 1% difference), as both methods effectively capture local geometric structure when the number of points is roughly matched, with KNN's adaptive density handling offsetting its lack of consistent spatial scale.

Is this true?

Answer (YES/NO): YES